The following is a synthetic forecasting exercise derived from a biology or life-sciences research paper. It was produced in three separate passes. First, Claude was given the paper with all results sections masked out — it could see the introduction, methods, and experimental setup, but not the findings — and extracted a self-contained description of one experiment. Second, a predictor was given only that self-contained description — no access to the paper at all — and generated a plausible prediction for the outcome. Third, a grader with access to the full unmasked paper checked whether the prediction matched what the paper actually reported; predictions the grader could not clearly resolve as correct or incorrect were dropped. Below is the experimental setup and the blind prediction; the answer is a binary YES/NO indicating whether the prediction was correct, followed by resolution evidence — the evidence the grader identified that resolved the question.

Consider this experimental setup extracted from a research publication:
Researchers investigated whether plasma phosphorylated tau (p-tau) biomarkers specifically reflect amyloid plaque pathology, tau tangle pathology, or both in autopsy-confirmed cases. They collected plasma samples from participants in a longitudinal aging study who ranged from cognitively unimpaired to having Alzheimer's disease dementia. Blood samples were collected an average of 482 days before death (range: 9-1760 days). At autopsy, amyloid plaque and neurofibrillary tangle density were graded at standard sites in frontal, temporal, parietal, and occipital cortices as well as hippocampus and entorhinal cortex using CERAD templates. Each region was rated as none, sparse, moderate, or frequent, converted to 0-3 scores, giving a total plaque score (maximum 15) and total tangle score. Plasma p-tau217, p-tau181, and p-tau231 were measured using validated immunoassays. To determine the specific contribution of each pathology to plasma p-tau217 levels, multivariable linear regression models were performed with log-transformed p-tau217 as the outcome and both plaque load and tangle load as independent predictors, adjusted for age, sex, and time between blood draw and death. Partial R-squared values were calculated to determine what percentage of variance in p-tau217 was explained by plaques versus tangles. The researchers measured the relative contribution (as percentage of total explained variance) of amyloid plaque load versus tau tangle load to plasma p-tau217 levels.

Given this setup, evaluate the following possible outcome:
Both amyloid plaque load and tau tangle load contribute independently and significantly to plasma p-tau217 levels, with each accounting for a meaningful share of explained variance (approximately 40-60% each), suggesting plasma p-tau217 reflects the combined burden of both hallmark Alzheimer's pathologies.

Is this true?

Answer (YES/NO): NO